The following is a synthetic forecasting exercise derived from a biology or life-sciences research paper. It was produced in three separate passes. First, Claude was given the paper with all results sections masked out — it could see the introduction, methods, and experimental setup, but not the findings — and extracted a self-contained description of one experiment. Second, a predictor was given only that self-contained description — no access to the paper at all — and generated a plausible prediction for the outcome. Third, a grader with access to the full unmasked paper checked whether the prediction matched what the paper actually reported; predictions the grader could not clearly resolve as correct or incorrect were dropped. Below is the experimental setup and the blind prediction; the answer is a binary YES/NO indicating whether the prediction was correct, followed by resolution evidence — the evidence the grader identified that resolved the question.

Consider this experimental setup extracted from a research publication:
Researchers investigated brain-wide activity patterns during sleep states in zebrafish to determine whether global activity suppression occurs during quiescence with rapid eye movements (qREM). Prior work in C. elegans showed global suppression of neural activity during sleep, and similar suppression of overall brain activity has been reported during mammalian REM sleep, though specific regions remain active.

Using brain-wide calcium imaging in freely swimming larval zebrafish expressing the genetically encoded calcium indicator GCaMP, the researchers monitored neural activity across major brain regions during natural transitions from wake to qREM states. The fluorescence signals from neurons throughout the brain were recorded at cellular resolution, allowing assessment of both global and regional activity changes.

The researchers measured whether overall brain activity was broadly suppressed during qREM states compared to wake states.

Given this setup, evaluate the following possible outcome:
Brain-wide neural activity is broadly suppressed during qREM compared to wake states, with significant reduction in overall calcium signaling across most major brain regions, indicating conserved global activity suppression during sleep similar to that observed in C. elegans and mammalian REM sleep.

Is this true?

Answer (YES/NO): NO